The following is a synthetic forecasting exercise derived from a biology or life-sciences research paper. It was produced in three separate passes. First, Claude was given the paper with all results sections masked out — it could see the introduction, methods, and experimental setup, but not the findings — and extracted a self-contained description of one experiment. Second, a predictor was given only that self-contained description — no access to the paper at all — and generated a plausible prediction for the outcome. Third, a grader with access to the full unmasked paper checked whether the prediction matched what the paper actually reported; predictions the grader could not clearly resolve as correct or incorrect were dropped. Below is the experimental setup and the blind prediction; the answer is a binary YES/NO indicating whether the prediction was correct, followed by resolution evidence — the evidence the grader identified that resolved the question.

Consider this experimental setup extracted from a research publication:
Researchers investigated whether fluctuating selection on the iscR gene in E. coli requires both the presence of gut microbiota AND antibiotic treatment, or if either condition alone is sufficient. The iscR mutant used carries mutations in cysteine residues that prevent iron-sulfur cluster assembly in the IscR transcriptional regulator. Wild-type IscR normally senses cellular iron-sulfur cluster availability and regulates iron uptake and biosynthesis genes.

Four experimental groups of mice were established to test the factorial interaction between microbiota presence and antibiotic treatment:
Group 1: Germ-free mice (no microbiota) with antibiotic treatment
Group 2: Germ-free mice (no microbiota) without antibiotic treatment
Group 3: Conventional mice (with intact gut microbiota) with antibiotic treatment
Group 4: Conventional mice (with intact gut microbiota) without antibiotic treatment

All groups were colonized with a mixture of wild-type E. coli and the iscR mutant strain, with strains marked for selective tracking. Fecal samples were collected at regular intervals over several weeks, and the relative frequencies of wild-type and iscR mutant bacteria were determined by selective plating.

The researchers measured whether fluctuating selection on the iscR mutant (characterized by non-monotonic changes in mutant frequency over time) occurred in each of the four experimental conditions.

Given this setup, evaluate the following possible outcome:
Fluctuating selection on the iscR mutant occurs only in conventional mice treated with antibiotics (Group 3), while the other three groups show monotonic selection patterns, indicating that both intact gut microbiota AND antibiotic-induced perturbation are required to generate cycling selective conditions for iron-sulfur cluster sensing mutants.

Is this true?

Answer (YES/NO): YES